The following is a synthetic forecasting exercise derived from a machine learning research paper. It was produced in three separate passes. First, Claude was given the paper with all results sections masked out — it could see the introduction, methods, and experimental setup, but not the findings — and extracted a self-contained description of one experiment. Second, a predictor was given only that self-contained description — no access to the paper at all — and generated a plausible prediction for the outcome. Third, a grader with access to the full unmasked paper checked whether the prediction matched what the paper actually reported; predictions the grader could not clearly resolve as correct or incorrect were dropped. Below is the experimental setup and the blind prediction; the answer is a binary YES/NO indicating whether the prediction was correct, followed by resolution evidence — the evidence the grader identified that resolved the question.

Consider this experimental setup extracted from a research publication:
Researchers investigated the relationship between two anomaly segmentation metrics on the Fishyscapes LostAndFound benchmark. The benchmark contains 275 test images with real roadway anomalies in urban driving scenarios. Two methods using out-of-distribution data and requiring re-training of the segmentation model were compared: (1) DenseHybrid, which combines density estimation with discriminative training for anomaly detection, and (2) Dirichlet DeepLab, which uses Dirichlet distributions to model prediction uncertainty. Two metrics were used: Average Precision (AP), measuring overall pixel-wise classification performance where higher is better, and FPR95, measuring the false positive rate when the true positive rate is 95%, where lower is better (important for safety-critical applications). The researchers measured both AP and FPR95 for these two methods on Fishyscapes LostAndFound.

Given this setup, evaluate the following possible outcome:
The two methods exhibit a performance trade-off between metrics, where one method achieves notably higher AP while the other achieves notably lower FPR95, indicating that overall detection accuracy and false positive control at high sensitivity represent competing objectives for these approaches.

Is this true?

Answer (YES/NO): NO